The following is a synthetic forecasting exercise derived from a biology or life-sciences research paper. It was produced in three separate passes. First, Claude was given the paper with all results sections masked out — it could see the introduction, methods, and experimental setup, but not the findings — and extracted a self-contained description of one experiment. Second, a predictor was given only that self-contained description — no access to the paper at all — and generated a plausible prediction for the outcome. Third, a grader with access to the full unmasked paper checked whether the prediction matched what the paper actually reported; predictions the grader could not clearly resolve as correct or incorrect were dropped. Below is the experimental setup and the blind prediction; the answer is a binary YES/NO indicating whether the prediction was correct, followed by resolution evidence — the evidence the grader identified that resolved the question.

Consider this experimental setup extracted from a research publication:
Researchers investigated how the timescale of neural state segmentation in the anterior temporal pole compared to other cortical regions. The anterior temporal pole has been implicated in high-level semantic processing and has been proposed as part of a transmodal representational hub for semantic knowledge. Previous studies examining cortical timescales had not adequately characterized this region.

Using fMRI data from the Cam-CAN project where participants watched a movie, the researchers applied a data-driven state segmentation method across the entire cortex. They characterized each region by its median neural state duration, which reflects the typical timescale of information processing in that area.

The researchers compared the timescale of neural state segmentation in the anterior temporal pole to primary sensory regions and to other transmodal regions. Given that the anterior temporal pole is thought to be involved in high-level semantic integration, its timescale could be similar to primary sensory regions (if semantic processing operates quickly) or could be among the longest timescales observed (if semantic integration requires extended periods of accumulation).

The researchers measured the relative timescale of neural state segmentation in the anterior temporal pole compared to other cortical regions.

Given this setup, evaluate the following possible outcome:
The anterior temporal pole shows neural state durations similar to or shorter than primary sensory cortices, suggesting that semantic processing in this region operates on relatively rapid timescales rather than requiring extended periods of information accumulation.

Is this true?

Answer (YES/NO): NO